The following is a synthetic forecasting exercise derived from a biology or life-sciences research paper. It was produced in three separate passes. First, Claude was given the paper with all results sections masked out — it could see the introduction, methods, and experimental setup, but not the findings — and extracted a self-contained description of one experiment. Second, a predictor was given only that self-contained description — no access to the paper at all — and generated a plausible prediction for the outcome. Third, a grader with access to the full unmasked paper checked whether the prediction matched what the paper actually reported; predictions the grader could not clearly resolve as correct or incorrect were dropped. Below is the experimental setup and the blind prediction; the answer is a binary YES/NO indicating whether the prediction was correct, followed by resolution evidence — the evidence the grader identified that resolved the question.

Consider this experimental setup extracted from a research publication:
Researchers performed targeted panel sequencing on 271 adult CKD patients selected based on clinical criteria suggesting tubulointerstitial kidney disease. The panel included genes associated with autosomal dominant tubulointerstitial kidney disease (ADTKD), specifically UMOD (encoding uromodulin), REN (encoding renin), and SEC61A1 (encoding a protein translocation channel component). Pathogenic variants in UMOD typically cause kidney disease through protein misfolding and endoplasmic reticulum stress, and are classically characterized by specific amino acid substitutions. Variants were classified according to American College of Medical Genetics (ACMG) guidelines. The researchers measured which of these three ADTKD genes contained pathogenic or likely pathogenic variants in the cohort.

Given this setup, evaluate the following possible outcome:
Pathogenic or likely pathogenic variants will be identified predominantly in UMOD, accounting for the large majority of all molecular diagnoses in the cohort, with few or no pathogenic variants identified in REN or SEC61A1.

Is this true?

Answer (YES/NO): NO